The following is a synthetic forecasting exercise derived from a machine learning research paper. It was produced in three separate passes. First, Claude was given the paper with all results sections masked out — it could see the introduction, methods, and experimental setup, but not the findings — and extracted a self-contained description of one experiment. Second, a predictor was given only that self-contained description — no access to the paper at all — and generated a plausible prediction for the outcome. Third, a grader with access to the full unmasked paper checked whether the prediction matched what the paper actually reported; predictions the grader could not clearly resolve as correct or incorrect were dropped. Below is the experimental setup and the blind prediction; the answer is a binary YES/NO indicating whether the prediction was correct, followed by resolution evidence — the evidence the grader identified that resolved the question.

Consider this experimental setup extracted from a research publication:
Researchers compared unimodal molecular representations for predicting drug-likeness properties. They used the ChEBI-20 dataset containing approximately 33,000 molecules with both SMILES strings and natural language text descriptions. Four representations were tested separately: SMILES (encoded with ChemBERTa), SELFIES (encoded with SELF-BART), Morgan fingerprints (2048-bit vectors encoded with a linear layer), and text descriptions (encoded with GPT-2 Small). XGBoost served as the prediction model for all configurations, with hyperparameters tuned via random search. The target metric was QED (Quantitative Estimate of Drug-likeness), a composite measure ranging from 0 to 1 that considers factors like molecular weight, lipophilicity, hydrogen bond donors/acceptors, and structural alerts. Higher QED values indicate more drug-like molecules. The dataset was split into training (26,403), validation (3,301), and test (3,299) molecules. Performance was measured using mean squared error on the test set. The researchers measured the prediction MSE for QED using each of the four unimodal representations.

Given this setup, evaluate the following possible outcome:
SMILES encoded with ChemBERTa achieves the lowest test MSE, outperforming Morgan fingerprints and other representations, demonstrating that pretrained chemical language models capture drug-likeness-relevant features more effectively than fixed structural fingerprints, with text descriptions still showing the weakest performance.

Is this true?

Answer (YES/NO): NO